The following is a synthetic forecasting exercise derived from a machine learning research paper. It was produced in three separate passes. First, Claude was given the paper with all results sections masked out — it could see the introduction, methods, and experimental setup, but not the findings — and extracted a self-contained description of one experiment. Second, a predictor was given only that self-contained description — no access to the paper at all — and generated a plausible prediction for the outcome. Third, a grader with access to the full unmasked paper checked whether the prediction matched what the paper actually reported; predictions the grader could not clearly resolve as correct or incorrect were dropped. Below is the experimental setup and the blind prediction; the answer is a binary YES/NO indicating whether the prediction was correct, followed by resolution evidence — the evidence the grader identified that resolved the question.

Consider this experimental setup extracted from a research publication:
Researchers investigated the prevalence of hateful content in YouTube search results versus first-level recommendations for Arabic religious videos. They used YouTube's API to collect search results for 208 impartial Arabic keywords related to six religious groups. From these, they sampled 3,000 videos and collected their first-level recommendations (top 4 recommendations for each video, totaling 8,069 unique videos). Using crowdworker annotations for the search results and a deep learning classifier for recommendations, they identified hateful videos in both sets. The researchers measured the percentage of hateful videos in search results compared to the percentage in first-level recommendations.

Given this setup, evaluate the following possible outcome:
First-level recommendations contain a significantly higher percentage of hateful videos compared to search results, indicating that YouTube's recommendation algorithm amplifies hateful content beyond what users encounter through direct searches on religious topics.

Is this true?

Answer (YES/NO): NO